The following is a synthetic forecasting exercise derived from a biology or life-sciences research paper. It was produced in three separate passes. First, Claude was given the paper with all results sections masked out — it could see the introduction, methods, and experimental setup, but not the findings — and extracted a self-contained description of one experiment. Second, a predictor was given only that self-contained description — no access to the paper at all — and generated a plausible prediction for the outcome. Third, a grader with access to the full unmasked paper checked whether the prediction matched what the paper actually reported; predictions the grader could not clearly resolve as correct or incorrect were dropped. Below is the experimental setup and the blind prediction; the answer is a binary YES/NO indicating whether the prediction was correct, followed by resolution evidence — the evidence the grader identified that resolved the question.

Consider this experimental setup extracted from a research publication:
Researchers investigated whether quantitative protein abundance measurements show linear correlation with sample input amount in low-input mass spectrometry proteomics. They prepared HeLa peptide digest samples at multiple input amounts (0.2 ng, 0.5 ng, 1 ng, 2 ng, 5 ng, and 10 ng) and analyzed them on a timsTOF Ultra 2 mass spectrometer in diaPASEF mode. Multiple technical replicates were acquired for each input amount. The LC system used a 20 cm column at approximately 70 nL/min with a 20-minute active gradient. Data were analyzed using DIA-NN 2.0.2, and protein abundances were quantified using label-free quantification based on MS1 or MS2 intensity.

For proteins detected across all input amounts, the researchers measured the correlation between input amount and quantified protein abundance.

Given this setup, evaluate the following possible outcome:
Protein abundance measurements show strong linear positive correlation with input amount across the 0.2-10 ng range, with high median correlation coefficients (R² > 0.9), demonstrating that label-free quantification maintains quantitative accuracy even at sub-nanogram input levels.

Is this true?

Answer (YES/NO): YES